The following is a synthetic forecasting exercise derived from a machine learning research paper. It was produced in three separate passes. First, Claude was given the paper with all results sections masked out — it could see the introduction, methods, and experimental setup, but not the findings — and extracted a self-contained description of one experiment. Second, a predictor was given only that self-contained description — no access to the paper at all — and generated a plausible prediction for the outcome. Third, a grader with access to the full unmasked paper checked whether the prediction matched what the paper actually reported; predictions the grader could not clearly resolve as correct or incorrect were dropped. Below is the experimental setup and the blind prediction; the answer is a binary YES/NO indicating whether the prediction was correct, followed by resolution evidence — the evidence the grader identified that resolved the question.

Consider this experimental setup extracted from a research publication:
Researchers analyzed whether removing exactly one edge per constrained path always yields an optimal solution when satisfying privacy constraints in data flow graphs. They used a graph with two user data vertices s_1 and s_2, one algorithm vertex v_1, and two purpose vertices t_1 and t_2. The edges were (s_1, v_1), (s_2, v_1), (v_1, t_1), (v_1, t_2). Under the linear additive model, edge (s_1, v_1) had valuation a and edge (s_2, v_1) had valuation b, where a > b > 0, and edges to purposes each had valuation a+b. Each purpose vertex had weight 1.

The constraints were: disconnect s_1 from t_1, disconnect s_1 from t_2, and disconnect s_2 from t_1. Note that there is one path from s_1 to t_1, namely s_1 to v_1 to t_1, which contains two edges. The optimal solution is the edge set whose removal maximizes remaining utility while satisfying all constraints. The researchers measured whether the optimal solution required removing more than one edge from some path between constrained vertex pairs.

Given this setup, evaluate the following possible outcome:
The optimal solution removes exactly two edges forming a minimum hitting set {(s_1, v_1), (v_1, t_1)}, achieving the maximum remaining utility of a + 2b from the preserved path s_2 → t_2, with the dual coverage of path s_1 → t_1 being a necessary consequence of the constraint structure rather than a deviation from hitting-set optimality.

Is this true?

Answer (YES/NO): NO